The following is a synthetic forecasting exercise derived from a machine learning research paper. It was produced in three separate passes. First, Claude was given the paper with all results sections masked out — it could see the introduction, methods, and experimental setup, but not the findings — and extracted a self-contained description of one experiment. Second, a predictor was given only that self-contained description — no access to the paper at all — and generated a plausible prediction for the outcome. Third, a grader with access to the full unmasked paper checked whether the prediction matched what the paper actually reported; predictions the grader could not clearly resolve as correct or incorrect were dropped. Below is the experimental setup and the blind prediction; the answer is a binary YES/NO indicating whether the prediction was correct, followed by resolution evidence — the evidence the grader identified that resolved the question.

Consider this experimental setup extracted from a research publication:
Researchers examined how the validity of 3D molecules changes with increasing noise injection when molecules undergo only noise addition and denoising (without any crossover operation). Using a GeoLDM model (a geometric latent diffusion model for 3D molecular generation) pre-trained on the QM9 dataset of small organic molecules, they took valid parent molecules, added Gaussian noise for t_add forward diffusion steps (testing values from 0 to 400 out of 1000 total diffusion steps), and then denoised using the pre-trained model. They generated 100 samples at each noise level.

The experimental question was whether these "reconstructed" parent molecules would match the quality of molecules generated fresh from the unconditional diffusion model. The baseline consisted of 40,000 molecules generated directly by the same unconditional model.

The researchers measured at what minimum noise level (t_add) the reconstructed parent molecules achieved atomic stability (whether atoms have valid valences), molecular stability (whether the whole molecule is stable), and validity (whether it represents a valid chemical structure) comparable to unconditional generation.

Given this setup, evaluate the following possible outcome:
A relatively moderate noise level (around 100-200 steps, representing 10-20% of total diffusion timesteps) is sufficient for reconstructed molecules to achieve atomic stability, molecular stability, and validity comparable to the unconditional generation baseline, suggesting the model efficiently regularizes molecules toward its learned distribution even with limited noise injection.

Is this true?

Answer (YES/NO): NO